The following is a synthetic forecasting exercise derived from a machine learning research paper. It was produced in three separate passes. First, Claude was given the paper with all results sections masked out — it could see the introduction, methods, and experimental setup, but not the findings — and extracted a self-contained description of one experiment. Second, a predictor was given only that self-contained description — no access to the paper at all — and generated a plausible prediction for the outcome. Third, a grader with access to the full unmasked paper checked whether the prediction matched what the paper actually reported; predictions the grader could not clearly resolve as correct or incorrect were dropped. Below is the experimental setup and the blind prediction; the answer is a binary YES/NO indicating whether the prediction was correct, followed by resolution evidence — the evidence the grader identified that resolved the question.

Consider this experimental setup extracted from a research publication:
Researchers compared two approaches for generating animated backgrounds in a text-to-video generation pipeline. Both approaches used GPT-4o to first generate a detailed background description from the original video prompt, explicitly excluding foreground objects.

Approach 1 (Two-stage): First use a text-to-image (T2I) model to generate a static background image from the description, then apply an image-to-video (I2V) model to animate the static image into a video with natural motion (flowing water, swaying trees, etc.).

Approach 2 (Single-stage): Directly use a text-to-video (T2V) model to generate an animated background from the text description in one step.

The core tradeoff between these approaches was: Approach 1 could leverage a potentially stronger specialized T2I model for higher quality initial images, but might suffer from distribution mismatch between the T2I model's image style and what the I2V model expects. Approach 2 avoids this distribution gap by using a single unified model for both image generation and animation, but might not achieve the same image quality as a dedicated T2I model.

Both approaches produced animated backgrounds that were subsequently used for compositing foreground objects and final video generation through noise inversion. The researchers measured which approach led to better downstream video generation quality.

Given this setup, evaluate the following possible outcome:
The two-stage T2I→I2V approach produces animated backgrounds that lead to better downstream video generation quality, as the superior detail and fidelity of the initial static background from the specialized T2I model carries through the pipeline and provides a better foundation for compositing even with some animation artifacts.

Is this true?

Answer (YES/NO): YES